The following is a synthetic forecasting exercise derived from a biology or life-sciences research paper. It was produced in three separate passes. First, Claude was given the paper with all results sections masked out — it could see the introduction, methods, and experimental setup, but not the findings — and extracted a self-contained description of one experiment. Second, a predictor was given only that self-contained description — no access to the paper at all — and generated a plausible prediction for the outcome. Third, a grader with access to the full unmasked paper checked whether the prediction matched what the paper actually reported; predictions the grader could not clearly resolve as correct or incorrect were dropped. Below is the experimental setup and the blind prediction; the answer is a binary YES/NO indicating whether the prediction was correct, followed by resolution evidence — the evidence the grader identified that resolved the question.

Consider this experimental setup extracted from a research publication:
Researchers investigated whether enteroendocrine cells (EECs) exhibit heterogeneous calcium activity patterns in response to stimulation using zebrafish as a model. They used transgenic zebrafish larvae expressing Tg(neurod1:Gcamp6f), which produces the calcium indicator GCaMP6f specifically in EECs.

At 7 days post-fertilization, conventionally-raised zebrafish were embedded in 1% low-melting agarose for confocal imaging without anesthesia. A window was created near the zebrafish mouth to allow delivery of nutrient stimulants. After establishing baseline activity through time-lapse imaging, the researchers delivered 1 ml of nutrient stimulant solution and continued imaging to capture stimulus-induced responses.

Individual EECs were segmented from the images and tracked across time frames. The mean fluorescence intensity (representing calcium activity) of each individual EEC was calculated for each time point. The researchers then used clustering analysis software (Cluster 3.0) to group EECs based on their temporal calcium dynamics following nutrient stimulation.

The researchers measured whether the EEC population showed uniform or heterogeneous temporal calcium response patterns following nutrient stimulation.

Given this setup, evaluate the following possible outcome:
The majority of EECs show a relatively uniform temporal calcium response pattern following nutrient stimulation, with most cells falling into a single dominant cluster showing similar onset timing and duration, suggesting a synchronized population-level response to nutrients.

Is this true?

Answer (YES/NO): NO